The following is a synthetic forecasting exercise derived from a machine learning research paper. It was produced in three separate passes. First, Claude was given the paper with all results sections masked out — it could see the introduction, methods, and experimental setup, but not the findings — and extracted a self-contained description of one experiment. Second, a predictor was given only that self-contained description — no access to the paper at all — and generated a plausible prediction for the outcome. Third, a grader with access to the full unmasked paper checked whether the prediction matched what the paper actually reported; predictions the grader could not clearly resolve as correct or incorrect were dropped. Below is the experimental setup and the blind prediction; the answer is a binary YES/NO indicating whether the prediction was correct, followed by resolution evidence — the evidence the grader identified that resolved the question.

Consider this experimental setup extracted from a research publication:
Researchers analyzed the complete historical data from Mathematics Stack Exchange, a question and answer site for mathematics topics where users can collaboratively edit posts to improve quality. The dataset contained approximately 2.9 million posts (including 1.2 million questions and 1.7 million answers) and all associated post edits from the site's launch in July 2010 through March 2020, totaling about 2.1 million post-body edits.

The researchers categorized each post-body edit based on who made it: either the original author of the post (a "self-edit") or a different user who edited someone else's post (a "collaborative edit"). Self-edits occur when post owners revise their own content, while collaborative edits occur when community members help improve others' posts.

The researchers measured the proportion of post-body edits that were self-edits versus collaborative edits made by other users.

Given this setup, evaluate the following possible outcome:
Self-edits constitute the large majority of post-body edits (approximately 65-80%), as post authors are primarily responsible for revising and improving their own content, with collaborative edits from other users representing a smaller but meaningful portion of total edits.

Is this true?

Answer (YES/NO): NO